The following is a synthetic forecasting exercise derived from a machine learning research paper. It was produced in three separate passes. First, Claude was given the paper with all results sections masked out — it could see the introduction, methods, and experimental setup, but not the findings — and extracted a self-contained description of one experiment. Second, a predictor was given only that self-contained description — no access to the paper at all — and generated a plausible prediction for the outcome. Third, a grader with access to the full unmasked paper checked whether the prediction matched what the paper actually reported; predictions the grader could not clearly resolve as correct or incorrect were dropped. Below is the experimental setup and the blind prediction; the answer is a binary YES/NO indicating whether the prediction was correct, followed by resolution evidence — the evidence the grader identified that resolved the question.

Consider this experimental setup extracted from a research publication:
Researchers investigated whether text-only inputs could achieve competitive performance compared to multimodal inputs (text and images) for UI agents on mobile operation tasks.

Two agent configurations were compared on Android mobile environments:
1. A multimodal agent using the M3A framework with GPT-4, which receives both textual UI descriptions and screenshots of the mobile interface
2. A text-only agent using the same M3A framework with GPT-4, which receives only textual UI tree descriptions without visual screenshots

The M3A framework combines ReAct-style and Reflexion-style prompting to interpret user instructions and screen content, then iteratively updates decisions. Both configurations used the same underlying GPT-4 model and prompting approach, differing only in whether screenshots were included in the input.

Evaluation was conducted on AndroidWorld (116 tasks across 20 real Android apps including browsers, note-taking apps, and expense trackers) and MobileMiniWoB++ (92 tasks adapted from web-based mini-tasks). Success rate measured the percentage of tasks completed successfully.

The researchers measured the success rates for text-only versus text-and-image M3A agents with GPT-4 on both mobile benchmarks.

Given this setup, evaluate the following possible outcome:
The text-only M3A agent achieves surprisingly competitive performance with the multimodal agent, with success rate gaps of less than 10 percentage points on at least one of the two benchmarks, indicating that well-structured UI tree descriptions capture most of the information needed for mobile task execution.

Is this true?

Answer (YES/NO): YES